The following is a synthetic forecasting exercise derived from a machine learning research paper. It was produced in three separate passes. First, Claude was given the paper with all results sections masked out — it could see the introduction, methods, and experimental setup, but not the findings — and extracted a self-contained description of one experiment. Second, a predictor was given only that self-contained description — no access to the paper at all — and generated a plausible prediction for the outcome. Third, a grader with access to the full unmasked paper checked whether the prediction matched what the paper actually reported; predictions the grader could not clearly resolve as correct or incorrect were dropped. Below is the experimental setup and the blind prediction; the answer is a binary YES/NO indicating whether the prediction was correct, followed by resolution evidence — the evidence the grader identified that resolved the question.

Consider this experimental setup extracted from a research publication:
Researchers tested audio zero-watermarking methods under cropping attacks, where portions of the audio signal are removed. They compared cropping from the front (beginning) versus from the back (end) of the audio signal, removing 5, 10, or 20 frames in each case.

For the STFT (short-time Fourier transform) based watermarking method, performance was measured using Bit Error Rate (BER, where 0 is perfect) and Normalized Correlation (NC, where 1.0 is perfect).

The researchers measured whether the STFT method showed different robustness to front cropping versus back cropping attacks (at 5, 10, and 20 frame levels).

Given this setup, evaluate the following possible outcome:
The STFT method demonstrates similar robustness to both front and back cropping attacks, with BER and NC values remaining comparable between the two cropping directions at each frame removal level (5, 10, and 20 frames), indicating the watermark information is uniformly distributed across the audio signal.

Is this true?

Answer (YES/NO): NO